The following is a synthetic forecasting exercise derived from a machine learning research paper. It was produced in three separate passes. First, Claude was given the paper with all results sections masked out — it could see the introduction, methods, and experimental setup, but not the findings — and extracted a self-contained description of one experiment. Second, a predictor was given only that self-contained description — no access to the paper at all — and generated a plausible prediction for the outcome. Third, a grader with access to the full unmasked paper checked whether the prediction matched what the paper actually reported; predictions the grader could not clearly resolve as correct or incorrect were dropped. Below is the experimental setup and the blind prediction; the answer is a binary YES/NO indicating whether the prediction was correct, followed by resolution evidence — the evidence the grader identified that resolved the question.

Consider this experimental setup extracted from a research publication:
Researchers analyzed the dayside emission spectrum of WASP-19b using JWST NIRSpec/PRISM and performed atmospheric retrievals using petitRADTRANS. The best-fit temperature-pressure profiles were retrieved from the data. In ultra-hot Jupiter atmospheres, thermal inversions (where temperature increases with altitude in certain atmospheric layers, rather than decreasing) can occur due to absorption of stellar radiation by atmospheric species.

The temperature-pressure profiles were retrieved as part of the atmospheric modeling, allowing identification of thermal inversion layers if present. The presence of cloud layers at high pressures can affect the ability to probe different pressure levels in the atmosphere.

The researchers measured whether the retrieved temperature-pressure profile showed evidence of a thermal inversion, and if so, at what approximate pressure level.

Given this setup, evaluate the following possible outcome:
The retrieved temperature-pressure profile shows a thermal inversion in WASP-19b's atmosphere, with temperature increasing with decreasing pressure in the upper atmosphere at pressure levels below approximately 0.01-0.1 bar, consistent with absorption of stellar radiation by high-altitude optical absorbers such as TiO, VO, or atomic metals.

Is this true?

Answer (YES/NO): NO